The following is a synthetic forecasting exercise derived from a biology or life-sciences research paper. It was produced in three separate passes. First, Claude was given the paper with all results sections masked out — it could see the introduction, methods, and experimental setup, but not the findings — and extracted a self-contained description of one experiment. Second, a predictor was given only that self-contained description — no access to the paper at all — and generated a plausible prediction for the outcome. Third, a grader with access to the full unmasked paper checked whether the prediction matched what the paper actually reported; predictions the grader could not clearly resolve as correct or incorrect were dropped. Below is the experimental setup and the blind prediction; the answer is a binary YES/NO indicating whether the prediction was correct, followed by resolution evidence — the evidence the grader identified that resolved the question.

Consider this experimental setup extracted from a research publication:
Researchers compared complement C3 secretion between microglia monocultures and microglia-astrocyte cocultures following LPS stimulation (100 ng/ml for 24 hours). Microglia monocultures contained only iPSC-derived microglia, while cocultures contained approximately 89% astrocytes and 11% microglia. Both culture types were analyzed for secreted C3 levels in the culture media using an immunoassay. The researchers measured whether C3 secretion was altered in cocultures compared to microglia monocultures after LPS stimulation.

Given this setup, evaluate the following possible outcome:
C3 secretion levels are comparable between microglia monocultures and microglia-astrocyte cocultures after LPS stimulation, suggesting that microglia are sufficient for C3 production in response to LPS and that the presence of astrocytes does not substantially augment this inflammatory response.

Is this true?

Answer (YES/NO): NO